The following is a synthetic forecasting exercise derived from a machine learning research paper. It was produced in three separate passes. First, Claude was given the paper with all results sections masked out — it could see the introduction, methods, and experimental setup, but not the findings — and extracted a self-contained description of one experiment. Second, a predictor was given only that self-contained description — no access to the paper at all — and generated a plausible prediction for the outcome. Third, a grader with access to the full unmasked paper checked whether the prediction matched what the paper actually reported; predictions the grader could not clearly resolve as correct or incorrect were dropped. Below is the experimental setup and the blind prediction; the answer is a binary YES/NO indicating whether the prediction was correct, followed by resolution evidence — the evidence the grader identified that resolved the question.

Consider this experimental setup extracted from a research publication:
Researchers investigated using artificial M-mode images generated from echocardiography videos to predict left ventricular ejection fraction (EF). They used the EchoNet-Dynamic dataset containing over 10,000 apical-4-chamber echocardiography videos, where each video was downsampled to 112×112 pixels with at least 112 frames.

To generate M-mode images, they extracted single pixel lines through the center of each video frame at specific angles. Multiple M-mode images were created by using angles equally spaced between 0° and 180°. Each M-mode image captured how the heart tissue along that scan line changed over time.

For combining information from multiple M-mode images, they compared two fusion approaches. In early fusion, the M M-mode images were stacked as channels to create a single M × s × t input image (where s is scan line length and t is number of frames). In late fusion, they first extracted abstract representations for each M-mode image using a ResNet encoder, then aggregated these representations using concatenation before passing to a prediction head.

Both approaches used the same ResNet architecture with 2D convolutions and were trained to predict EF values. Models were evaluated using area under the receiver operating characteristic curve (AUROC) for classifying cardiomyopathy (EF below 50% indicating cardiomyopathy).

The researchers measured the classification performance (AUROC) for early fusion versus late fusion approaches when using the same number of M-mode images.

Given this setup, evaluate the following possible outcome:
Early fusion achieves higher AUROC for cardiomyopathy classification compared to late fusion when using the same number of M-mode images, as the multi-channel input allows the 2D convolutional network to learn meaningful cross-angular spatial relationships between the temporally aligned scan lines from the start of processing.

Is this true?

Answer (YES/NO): NO